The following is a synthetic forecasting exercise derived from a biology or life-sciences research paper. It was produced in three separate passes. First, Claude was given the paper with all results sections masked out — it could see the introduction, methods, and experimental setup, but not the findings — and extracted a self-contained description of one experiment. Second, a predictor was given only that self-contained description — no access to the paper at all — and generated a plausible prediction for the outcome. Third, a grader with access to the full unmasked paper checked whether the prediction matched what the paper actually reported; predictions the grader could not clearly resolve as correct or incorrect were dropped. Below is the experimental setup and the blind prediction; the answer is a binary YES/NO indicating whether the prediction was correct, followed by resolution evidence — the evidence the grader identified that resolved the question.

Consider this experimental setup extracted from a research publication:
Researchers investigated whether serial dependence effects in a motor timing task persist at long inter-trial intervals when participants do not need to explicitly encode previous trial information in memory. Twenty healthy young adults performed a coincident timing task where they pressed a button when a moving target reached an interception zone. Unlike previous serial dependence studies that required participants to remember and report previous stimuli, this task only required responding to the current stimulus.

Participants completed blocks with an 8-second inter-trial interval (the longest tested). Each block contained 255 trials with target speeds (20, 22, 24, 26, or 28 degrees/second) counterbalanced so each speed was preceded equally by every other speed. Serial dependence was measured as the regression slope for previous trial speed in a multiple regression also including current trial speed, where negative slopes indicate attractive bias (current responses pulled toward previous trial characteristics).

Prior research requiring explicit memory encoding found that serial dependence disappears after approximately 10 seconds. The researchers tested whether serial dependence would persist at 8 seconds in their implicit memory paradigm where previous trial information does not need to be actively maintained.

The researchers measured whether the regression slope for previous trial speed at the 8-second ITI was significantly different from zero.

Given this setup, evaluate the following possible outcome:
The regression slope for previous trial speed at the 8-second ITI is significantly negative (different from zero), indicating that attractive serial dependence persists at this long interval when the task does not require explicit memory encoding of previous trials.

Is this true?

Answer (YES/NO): YES